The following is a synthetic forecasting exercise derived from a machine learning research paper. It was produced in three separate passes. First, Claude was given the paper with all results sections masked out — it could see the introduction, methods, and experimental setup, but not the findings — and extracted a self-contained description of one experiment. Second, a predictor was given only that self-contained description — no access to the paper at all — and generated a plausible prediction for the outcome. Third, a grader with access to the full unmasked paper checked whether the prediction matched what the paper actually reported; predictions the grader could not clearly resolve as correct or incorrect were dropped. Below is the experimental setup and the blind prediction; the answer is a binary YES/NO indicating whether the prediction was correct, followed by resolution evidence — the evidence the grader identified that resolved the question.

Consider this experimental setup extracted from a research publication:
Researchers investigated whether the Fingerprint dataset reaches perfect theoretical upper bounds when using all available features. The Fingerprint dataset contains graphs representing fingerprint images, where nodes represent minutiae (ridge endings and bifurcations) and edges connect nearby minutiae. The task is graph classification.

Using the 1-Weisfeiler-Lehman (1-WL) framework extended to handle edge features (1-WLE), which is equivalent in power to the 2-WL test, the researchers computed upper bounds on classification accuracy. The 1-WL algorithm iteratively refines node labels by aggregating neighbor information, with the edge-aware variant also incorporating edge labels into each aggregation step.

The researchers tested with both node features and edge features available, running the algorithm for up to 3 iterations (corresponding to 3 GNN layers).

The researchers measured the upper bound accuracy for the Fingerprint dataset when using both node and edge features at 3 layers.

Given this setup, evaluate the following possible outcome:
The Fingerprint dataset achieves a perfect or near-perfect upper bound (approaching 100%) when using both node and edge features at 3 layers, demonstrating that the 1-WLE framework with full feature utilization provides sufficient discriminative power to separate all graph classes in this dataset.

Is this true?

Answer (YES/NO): NO